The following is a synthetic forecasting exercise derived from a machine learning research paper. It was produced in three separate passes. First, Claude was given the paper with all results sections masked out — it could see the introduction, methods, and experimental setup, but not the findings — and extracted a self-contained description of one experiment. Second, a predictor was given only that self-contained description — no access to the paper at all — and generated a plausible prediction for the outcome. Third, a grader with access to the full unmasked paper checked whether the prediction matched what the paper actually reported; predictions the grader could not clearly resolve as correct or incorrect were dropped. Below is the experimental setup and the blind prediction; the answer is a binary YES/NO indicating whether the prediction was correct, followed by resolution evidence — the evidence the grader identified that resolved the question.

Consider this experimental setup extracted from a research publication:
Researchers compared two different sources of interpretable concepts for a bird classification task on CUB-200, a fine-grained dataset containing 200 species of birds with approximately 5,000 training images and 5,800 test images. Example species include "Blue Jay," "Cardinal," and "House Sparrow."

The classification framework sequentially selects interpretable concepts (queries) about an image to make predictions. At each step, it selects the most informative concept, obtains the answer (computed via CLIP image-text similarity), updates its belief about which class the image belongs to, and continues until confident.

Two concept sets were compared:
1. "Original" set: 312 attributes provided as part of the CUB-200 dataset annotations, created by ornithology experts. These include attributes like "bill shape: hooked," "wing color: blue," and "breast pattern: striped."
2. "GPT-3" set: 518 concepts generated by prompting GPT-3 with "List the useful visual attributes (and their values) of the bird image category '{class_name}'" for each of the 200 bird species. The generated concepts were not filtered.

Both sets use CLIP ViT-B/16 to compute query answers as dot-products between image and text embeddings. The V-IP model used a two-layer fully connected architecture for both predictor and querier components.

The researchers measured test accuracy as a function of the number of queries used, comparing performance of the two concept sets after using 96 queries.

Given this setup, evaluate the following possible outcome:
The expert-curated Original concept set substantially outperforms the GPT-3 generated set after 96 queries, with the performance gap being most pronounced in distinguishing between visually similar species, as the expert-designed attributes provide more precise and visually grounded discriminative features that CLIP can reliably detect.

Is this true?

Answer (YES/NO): NO